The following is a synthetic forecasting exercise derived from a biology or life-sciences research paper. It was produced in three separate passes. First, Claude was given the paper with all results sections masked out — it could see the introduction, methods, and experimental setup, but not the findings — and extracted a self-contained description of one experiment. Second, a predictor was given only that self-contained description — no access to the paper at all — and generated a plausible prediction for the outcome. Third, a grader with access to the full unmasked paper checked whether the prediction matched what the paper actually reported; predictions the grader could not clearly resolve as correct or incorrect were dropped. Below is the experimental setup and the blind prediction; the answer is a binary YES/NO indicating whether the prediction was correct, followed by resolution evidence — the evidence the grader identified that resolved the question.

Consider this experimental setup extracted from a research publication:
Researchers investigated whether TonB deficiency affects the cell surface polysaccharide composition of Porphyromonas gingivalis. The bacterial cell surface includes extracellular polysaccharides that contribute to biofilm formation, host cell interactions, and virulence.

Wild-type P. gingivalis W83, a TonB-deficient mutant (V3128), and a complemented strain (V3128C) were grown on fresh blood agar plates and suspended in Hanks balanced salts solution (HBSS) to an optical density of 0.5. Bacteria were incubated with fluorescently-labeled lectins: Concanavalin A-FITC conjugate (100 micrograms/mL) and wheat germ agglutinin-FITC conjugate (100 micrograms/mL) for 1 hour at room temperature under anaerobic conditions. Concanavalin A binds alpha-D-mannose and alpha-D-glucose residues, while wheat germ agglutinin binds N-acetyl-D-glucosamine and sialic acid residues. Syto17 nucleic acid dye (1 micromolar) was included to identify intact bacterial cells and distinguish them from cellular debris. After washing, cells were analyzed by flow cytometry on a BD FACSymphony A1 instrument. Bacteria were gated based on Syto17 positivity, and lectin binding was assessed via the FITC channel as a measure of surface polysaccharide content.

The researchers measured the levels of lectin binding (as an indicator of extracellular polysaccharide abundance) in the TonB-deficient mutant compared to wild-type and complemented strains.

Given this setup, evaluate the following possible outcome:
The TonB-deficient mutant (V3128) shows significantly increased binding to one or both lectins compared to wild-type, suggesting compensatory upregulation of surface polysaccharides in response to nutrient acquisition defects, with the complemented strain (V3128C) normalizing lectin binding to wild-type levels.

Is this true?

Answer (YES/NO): NO